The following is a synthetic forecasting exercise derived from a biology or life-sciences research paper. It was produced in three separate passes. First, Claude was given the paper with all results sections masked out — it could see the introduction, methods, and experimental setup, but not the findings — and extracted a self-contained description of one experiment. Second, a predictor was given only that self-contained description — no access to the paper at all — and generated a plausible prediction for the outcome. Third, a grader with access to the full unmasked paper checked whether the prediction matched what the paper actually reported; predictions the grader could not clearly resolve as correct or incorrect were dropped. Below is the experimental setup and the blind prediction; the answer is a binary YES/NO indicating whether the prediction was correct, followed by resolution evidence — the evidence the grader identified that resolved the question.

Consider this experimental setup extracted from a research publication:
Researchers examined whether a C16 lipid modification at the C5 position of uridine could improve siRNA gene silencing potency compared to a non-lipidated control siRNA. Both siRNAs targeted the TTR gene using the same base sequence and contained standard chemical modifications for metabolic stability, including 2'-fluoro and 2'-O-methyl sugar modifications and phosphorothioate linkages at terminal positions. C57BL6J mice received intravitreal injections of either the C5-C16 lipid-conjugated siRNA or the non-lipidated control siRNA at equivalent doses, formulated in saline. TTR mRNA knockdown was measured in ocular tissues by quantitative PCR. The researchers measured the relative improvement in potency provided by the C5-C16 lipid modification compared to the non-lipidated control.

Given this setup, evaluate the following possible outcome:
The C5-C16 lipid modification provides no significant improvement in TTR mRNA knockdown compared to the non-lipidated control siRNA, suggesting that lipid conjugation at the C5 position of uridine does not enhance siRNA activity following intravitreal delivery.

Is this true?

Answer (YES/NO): NO